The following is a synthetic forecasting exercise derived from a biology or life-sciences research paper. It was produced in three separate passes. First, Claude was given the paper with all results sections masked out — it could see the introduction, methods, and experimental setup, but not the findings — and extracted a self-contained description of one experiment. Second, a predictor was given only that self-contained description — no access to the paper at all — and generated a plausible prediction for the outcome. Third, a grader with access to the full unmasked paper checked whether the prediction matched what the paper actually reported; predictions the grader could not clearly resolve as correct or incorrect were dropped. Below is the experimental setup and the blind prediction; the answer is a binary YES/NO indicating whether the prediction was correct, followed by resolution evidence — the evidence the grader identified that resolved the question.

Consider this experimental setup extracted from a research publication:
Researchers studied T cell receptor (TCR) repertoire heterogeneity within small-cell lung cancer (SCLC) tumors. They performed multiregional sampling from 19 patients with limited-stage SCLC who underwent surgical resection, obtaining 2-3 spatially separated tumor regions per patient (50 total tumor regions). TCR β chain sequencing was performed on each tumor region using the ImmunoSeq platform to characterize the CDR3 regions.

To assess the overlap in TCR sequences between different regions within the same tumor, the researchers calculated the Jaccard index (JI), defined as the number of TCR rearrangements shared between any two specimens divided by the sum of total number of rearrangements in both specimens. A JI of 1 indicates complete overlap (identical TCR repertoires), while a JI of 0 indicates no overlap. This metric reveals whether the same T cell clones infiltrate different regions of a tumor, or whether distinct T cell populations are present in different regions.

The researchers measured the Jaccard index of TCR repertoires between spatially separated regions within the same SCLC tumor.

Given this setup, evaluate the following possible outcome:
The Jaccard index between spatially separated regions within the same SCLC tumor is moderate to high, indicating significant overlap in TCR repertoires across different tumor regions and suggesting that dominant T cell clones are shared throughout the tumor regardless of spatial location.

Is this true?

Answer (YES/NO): NO